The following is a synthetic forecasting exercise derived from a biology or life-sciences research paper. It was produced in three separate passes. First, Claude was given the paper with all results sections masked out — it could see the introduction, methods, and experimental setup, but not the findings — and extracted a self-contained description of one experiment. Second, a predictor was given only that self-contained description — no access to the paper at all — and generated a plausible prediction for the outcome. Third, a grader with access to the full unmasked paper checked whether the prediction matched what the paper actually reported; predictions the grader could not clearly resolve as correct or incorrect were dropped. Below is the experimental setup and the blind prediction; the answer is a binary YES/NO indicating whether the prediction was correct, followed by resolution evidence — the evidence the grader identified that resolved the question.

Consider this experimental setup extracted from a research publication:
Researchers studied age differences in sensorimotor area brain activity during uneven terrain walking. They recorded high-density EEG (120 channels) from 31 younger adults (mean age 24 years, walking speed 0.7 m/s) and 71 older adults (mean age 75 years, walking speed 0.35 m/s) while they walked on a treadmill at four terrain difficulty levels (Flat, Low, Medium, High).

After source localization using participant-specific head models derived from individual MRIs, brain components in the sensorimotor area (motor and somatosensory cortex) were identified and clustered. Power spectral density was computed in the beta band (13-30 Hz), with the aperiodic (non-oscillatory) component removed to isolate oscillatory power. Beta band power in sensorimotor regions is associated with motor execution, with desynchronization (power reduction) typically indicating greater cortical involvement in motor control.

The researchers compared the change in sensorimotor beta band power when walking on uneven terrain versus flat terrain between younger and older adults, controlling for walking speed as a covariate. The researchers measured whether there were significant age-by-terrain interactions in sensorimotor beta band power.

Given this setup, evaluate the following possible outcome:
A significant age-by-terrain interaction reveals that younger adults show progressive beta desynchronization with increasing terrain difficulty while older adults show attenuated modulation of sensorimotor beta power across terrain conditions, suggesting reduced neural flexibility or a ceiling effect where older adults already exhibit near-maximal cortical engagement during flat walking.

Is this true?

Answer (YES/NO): NO